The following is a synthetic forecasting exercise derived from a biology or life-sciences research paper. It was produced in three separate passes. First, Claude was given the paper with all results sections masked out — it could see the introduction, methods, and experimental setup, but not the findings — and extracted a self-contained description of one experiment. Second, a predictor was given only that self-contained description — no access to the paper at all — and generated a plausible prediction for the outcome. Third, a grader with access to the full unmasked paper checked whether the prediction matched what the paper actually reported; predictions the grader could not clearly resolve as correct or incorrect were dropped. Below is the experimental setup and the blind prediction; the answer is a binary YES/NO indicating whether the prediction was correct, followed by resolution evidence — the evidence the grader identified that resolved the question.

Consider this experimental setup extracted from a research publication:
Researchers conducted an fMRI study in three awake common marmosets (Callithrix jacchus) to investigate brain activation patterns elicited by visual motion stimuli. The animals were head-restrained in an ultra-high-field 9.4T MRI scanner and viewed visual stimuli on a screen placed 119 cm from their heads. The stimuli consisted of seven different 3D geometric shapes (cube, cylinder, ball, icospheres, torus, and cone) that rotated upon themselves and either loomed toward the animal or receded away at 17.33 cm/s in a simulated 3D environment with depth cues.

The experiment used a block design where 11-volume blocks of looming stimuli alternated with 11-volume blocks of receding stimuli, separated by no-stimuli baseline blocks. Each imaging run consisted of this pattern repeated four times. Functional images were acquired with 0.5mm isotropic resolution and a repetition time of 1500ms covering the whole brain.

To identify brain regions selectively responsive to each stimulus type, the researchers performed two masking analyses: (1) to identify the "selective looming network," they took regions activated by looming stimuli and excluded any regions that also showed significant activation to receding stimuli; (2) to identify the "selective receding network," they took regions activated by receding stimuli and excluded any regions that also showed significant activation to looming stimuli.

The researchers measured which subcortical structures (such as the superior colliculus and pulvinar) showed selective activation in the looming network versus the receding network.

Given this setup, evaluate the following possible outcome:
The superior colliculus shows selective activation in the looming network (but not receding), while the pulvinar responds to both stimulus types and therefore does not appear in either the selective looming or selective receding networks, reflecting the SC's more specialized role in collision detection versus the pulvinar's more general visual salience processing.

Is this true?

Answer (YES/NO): NO